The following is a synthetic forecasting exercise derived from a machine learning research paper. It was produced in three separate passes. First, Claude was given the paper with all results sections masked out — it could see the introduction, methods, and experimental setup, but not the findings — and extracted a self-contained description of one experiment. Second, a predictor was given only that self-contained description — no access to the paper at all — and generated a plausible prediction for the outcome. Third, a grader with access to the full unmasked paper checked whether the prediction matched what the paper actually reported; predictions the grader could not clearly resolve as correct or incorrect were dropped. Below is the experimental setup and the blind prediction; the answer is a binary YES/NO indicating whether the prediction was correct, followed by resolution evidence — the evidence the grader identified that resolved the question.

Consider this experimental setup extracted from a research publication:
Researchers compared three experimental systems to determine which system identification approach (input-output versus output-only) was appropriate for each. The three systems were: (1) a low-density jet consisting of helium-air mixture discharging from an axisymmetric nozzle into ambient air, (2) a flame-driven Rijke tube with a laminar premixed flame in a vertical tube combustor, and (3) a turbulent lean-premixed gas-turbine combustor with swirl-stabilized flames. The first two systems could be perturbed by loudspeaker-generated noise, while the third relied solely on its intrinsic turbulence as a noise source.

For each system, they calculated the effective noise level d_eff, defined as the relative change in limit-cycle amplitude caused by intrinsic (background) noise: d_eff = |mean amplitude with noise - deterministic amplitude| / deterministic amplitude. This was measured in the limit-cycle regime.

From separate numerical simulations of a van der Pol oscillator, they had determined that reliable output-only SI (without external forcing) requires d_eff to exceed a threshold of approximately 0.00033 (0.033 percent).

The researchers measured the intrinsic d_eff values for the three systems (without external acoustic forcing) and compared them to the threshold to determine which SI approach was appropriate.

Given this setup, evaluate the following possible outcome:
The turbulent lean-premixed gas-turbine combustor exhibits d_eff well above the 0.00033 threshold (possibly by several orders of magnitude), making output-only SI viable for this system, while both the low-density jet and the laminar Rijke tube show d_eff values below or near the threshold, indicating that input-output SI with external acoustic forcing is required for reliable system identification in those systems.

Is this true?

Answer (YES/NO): YES